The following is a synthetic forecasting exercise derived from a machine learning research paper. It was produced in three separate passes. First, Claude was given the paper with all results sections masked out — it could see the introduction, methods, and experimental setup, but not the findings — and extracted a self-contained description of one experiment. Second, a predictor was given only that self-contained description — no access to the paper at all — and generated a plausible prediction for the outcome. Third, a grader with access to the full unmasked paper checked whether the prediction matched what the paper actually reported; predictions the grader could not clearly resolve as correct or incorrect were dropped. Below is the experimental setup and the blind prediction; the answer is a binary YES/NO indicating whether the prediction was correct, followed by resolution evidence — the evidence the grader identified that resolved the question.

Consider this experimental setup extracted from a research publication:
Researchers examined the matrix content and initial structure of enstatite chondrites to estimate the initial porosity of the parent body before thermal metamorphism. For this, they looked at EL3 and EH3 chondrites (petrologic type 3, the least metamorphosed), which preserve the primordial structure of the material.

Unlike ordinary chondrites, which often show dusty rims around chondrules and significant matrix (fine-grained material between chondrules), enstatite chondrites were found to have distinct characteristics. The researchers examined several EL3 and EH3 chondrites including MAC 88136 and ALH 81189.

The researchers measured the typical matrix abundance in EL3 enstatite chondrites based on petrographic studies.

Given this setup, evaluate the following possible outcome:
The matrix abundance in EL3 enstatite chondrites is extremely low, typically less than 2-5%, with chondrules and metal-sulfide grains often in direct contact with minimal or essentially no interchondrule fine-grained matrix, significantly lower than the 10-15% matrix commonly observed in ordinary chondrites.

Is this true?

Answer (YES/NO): YES